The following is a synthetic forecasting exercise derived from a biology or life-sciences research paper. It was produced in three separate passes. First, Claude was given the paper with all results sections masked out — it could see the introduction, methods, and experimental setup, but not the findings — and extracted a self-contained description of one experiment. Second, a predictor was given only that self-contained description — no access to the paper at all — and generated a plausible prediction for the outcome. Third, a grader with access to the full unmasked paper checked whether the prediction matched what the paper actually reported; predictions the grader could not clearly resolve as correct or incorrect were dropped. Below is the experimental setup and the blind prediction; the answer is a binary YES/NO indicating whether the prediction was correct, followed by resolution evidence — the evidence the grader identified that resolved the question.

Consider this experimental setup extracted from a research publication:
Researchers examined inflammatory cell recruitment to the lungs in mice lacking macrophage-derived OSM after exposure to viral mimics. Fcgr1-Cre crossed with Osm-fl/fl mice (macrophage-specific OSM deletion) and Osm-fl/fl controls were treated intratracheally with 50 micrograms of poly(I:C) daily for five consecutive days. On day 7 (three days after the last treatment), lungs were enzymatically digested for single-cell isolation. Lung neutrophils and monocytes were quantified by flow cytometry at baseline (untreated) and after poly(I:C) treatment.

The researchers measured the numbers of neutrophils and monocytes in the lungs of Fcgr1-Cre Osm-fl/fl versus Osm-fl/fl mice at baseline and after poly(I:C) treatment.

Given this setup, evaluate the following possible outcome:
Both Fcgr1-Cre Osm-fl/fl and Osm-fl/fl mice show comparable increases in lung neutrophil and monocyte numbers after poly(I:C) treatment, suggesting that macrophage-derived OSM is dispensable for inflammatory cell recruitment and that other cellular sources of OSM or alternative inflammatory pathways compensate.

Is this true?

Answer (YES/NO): NO